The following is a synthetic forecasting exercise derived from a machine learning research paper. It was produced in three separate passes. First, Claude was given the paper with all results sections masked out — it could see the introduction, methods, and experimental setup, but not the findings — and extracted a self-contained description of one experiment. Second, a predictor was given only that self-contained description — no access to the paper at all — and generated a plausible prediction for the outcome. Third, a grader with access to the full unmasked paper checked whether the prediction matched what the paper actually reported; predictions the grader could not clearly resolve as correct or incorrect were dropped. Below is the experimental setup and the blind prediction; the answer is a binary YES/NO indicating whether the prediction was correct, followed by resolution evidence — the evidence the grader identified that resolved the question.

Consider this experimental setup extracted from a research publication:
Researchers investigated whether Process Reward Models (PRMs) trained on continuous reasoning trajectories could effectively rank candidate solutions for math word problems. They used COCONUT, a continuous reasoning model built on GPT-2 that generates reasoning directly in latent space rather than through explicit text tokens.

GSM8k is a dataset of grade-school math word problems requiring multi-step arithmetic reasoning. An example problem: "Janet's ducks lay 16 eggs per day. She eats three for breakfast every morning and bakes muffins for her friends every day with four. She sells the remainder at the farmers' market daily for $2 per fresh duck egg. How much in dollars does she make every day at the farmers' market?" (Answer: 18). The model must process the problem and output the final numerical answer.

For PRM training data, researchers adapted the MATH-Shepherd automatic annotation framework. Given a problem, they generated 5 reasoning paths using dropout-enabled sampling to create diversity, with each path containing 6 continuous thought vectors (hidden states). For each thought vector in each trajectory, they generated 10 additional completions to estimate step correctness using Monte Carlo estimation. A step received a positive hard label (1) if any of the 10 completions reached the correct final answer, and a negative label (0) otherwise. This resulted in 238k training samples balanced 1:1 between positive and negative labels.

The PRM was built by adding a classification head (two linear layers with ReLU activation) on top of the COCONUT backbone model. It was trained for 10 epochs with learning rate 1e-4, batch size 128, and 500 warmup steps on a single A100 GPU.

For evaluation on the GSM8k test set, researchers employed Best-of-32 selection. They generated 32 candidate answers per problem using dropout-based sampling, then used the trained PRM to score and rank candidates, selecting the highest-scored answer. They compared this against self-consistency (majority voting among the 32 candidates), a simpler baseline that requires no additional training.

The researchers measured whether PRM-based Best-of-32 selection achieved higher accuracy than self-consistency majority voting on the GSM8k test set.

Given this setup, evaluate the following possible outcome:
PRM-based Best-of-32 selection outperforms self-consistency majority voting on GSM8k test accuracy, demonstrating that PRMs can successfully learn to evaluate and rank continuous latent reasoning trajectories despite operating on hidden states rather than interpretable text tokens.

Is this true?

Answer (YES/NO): NO